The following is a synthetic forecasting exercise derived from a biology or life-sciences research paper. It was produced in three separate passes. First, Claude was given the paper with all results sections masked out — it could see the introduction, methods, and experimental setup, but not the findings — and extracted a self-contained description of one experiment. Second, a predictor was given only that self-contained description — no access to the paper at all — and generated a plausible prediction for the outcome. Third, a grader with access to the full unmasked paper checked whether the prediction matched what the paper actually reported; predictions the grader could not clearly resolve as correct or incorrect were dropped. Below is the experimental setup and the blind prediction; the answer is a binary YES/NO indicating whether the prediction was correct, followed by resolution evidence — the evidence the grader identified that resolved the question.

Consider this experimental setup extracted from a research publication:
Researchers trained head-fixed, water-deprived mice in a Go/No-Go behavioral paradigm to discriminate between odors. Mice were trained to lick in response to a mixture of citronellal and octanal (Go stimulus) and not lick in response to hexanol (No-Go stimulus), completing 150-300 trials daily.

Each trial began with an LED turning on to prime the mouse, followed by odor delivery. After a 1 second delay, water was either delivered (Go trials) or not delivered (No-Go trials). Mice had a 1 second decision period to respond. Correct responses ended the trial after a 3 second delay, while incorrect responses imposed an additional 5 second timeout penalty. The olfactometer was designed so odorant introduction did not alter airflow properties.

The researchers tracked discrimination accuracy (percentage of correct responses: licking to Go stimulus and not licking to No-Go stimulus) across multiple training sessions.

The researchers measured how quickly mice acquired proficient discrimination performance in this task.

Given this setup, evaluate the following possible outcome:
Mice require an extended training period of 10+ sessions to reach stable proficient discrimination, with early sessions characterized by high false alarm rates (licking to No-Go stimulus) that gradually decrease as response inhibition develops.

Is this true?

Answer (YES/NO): NO